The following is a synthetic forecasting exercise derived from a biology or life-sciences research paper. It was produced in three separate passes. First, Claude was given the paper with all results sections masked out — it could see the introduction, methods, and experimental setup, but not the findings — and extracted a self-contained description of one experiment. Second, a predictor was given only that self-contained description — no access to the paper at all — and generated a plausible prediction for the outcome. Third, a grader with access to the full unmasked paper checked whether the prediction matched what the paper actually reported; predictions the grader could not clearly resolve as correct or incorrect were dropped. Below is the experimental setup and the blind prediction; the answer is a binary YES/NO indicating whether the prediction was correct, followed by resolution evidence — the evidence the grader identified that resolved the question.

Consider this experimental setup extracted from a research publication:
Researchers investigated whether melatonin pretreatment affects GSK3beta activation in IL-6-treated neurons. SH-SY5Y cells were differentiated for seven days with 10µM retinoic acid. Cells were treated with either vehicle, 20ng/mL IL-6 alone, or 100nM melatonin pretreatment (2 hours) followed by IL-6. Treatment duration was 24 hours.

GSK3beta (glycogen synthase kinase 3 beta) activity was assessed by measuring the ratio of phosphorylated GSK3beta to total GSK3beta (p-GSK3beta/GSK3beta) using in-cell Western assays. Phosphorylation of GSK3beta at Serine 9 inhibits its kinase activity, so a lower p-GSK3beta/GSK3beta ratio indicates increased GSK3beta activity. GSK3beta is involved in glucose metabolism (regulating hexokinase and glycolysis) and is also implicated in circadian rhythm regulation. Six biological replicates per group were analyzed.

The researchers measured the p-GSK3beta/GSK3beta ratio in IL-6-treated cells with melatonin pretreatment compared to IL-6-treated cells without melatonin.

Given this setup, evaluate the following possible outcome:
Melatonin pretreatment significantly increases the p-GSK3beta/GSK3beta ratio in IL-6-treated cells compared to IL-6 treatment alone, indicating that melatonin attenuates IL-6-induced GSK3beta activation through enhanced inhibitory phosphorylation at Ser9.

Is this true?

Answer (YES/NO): NO